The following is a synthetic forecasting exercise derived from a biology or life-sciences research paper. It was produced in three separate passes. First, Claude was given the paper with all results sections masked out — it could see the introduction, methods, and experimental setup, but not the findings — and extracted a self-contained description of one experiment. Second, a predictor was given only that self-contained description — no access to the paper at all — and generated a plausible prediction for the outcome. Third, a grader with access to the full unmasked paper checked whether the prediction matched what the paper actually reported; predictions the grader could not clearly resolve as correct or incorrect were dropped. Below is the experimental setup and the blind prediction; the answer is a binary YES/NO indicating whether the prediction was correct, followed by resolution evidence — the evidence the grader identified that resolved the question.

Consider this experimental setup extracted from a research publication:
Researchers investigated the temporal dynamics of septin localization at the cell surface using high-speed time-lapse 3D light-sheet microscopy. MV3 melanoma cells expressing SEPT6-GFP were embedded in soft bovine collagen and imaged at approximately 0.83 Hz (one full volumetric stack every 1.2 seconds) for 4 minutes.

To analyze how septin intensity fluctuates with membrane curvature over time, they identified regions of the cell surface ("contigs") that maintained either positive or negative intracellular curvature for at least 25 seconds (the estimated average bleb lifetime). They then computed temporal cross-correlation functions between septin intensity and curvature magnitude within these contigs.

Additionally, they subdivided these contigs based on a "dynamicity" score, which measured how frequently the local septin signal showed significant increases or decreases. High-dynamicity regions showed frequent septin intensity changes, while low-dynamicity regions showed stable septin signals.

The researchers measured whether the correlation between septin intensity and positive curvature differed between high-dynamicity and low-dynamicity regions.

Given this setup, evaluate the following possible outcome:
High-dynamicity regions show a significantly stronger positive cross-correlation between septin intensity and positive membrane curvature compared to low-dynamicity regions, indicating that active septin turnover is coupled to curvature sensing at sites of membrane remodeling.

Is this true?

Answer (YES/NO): YES